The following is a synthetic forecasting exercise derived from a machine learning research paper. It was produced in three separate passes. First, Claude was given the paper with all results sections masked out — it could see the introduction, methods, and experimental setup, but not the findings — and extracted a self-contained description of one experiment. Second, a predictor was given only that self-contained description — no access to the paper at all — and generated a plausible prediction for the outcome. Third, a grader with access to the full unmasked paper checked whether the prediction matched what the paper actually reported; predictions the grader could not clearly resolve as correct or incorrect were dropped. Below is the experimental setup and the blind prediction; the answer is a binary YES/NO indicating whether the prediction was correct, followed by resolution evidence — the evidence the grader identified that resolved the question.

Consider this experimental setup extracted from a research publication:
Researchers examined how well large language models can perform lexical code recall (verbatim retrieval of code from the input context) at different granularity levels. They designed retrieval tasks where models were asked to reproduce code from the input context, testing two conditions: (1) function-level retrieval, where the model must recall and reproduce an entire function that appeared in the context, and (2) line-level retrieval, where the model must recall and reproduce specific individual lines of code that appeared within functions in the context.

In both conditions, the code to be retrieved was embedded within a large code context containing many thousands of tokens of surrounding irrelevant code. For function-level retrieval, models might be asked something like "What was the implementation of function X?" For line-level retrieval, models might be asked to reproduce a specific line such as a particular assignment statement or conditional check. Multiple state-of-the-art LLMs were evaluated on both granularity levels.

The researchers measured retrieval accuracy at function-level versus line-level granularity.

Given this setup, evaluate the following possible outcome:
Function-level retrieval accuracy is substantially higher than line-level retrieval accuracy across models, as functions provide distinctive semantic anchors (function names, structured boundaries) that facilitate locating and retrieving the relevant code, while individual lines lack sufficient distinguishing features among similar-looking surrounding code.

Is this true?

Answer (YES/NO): YES